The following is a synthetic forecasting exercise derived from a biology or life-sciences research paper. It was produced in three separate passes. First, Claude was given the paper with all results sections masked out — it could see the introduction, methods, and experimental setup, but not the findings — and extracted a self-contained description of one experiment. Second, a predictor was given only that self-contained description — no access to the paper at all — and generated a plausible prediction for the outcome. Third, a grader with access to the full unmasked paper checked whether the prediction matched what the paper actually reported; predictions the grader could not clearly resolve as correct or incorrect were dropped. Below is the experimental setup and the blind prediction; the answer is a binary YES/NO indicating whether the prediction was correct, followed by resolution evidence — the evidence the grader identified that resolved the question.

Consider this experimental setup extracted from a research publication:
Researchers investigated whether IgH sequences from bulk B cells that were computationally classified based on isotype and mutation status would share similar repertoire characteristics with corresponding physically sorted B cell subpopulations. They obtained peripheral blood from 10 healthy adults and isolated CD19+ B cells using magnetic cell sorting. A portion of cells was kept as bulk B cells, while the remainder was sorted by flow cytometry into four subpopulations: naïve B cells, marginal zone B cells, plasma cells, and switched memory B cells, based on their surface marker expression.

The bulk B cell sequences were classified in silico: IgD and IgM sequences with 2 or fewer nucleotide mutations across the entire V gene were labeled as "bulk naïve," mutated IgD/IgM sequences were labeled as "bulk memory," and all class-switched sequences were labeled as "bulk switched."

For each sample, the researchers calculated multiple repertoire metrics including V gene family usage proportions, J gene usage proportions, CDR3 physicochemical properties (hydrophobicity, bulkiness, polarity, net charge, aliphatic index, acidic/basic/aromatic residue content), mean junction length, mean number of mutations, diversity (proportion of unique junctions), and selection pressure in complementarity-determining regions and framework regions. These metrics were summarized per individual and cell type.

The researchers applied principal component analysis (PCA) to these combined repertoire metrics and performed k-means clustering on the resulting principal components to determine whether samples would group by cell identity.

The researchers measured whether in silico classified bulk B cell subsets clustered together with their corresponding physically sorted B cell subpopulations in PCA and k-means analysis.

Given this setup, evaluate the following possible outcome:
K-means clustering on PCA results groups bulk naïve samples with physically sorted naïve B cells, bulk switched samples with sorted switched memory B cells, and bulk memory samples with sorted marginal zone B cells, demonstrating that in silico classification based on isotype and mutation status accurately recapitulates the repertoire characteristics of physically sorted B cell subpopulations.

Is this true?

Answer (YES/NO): YES